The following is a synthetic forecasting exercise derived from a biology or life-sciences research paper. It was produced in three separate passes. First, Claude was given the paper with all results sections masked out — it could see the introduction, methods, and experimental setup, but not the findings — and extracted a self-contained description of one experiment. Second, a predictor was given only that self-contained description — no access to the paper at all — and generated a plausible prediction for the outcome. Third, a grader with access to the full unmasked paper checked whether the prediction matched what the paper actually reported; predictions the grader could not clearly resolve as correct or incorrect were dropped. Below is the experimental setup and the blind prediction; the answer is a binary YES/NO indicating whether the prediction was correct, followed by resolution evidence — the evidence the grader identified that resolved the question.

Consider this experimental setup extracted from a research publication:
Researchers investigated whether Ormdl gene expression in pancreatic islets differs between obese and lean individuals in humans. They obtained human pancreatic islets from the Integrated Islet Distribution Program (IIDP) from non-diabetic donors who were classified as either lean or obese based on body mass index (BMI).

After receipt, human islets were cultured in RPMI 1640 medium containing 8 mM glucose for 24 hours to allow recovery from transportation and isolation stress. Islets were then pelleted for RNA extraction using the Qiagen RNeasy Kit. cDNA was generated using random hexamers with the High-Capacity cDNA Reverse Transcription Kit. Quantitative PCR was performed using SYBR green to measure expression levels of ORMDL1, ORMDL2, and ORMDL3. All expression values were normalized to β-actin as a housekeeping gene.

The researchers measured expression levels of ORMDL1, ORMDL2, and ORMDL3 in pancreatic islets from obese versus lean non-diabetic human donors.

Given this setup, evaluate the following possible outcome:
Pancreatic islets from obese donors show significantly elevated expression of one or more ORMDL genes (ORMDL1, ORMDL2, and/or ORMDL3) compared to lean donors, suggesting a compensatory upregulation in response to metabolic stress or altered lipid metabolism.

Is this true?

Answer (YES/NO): NO